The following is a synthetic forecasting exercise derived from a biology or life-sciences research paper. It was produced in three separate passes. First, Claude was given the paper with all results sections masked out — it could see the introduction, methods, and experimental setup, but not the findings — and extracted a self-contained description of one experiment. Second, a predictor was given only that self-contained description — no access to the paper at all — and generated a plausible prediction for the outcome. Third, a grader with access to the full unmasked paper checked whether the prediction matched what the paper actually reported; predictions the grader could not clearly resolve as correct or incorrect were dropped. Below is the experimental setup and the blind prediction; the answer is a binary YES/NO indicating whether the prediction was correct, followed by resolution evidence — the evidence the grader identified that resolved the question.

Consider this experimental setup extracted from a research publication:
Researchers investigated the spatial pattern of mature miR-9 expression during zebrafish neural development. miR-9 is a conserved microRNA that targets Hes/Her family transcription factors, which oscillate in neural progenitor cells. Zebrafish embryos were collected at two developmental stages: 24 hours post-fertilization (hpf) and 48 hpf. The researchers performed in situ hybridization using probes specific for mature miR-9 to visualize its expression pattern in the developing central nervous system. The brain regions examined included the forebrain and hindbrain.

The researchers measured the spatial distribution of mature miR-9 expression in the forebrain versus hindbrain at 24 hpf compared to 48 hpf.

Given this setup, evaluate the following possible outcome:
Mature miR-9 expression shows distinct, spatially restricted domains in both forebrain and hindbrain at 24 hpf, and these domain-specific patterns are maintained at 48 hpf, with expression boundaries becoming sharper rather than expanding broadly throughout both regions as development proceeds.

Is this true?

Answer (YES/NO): NO